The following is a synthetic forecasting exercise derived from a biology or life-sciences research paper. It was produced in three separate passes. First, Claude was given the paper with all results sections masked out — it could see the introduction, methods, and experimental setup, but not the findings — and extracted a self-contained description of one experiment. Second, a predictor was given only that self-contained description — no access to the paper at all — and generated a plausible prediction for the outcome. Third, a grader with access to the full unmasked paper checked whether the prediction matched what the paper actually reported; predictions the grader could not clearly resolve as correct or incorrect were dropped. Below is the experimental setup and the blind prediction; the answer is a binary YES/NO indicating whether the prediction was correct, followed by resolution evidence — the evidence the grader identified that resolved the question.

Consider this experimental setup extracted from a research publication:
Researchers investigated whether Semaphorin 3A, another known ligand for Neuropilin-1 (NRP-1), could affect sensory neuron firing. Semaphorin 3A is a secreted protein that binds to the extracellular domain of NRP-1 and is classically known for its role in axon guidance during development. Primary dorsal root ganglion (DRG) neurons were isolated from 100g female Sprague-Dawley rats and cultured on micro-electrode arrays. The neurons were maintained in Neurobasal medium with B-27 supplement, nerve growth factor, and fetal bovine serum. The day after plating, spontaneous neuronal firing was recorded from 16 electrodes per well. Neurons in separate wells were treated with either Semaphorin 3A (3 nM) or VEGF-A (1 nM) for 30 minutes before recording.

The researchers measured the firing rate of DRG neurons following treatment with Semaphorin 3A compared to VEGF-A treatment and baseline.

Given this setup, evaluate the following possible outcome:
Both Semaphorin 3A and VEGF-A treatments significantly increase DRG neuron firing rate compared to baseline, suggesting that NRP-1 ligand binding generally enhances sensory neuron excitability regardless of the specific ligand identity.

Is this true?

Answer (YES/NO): NO